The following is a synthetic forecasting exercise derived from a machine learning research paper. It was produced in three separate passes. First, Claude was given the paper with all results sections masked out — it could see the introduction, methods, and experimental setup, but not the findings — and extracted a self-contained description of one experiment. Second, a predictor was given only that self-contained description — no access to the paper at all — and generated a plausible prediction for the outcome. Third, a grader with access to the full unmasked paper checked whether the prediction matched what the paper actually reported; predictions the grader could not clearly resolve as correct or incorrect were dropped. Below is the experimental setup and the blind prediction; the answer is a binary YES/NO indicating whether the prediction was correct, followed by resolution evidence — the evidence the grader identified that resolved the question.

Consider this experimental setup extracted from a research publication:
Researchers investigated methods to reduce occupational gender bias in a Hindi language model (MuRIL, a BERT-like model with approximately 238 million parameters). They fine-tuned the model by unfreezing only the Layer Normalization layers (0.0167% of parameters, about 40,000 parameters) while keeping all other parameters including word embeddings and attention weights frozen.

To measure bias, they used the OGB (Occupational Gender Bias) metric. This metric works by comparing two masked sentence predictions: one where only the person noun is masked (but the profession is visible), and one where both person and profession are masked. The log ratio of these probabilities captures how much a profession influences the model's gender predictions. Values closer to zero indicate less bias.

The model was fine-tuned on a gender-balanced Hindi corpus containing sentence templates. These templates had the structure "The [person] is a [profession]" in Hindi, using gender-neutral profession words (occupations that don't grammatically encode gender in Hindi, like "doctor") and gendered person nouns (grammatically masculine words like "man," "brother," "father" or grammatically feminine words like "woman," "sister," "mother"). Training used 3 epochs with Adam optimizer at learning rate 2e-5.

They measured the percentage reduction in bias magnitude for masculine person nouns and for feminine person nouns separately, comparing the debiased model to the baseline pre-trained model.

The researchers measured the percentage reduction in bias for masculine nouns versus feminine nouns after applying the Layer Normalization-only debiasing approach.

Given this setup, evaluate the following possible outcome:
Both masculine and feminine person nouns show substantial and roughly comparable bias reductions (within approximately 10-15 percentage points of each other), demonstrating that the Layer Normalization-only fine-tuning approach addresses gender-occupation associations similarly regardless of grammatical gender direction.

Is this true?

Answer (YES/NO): NO